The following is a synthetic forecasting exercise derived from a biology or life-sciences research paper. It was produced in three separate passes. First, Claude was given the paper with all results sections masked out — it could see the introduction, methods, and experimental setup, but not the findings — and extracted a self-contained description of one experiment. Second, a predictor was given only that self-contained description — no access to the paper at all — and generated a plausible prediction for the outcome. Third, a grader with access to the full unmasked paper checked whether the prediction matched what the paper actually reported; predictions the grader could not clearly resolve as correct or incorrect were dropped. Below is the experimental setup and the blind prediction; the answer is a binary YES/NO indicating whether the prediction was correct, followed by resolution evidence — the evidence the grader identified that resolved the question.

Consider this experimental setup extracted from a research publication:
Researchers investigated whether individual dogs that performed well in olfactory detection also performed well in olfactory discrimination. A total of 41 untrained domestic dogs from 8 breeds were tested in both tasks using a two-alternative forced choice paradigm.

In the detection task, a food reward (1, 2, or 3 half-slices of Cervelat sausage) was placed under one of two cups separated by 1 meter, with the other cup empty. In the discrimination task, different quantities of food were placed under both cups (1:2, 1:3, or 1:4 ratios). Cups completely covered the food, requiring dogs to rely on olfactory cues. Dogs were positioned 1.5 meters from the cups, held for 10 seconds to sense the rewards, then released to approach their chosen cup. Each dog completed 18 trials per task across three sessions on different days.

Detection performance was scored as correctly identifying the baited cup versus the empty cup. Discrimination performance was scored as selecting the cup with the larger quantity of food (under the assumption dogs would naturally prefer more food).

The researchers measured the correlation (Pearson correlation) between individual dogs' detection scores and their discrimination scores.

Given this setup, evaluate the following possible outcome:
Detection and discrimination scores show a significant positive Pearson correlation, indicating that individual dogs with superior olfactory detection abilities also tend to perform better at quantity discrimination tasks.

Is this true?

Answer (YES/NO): YES